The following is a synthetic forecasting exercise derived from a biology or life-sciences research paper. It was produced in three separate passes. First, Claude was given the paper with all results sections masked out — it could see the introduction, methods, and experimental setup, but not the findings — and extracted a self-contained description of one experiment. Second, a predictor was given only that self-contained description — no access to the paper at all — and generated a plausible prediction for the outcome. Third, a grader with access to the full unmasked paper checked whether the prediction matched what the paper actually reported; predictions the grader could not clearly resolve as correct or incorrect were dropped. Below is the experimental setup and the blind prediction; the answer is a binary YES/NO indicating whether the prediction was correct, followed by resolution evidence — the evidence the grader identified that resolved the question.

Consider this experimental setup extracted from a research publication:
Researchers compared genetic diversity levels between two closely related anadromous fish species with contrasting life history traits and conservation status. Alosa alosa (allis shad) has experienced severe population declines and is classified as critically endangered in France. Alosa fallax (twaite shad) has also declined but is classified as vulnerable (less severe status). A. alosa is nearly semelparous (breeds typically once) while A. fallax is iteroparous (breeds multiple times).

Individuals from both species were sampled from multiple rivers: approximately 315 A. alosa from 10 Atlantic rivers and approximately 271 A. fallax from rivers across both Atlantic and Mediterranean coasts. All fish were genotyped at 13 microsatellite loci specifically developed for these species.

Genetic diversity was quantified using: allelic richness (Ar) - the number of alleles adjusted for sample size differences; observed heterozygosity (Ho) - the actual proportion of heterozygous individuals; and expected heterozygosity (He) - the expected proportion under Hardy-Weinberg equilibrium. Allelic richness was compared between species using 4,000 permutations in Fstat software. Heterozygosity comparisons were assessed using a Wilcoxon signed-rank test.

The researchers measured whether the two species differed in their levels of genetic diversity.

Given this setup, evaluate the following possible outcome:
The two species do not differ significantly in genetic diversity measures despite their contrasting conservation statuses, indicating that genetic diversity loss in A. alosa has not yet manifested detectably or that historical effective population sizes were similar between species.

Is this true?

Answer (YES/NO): NO